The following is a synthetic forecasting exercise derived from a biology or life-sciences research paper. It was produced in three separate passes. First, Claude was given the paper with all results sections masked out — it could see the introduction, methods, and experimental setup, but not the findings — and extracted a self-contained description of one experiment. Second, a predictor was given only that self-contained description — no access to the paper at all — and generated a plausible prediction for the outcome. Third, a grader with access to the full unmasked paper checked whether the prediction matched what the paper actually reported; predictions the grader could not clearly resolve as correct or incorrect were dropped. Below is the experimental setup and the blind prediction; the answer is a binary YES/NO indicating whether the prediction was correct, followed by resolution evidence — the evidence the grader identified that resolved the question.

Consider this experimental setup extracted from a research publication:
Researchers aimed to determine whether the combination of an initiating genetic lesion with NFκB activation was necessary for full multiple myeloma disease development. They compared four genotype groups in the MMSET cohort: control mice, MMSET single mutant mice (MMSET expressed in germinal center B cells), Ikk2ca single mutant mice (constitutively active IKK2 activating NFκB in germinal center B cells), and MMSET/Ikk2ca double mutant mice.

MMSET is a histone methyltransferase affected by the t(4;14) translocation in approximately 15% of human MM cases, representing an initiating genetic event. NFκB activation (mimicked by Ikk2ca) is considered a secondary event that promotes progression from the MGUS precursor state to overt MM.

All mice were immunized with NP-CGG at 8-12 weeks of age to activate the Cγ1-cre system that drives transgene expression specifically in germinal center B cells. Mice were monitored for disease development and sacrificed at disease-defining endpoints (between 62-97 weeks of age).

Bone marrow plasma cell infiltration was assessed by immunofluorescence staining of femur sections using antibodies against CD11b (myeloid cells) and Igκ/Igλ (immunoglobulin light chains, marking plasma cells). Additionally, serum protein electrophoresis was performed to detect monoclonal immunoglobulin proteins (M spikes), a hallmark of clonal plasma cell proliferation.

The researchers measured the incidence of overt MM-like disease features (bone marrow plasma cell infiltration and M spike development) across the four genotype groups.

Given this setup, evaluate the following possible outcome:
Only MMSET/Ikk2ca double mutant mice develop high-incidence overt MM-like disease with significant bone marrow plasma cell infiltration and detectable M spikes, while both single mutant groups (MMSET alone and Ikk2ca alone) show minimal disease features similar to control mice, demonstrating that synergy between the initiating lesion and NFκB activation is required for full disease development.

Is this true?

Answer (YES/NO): YES